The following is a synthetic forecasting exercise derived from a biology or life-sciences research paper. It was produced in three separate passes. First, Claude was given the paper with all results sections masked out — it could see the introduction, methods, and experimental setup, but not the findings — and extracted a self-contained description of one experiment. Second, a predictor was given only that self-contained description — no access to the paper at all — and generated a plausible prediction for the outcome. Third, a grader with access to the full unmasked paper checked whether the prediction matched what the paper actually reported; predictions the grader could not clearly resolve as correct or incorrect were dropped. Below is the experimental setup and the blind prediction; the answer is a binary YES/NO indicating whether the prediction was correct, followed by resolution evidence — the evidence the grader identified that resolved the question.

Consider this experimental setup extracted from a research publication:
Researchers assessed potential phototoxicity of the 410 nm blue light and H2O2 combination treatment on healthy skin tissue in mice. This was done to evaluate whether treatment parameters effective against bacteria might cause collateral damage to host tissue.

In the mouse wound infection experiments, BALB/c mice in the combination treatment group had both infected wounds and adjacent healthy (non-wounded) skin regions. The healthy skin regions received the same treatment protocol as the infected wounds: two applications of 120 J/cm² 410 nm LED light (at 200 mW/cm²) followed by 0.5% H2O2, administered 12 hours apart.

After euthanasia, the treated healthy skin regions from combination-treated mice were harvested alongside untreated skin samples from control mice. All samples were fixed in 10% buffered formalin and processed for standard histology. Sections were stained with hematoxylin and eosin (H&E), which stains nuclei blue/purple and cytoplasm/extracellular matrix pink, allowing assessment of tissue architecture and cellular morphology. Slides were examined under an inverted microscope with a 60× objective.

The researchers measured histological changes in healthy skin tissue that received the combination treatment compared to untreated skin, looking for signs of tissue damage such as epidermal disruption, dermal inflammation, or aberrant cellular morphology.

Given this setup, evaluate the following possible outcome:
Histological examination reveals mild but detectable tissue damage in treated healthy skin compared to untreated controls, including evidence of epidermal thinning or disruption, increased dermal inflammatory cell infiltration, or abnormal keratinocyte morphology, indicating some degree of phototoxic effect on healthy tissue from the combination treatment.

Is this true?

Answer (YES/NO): NO